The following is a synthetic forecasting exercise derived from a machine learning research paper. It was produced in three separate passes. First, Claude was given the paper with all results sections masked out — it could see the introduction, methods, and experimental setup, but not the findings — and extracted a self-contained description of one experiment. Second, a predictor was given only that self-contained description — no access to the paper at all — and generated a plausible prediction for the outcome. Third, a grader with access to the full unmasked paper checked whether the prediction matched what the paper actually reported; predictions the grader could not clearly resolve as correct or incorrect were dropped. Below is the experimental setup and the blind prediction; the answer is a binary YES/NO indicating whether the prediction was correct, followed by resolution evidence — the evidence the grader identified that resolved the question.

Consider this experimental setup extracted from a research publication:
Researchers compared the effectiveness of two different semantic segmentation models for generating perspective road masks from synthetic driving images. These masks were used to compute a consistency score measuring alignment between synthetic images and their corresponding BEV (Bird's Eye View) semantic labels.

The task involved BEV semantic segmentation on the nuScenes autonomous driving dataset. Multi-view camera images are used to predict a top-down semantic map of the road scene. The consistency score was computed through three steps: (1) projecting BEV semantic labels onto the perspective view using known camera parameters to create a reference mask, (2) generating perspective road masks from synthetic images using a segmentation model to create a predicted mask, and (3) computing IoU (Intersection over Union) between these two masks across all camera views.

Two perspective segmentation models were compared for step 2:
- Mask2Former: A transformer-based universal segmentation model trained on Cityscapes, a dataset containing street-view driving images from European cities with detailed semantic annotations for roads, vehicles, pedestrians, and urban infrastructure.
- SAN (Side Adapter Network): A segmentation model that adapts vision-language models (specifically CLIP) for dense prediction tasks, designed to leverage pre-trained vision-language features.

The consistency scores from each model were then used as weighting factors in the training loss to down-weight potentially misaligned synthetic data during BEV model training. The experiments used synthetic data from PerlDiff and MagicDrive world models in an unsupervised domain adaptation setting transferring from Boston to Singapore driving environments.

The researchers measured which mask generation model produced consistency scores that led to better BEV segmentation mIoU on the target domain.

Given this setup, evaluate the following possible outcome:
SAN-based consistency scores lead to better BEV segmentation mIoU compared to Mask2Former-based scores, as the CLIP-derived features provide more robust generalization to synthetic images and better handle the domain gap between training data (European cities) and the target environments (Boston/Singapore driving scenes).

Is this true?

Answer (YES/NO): NO